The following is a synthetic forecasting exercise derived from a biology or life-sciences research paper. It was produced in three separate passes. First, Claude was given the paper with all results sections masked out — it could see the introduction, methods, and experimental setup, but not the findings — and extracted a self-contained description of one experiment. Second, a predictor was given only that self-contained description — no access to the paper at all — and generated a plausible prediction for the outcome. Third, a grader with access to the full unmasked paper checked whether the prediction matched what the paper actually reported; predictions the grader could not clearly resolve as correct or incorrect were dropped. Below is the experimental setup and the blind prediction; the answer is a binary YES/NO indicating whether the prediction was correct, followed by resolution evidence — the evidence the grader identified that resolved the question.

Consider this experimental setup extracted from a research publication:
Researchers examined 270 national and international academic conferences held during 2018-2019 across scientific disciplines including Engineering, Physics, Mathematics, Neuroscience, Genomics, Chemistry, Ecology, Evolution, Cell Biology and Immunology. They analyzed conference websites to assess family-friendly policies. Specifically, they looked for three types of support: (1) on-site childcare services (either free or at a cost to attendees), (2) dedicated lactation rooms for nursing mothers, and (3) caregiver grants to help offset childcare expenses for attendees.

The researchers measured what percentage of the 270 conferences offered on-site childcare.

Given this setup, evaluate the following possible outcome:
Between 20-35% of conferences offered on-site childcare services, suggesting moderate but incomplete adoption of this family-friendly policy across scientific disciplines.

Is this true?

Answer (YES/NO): NO